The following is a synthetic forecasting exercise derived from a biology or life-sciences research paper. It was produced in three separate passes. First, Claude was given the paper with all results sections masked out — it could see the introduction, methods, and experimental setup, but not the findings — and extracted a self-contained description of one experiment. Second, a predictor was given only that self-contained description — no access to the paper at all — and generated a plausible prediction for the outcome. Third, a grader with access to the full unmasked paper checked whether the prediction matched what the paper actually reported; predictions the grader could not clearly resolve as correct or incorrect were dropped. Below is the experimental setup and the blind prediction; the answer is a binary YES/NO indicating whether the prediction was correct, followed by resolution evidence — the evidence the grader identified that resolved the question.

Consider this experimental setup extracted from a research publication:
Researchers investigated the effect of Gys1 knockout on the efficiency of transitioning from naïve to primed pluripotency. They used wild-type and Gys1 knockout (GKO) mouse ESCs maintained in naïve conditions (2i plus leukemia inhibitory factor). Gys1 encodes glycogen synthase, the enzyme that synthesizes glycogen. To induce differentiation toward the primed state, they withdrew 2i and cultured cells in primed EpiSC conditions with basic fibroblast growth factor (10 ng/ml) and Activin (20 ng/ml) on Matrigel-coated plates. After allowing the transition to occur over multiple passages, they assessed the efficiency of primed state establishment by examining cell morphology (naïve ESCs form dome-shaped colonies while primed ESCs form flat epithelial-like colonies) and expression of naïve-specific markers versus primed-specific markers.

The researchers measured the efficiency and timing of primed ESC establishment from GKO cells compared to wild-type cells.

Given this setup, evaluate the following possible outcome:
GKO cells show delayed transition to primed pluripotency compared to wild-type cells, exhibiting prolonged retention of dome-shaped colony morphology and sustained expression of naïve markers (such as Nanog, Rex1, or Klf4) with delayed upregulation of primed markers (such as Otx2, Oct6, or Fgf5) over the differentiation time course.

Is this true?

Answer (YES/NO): NO